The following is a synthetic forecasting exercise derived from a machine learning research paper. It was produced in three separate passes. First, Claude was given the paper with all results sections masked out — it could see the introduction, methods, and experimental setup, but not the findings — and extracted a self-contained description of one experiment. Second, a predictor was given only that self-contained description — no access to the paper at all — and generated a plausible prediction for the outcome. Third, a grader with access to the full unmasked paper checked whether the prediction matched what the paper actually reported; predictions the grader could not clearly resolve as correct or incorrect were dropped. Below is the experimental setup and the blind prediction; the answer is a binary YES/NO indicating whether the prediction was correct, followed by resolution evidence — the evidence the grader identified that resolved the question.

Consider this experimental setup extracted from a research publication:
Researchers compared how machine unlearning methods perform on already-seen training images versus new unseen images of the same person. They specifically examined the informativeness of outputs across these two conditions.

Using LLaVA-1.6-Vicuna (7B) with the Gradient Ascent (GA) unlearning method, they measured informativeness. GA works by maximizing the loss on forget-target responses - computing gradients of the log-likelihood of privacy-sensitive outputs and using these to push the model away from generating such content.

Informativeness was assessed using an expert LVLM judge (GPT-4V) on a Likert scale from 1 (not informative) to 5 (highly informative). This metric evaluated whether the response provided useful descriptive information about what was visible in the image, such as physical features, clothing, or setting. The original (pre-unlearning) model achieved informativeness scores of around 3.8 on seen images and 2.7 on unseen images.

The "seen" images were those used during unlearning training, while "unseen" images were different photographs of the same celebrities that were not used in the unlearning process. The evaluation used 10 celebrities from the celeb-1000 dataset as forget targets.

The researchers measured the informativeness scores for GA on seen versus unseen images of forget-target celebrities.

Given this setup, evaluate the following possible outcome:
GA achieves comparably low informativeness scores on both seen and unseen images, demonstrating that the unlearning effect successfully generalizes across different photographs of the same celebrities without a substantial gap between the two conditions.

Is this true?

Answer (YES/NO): YES